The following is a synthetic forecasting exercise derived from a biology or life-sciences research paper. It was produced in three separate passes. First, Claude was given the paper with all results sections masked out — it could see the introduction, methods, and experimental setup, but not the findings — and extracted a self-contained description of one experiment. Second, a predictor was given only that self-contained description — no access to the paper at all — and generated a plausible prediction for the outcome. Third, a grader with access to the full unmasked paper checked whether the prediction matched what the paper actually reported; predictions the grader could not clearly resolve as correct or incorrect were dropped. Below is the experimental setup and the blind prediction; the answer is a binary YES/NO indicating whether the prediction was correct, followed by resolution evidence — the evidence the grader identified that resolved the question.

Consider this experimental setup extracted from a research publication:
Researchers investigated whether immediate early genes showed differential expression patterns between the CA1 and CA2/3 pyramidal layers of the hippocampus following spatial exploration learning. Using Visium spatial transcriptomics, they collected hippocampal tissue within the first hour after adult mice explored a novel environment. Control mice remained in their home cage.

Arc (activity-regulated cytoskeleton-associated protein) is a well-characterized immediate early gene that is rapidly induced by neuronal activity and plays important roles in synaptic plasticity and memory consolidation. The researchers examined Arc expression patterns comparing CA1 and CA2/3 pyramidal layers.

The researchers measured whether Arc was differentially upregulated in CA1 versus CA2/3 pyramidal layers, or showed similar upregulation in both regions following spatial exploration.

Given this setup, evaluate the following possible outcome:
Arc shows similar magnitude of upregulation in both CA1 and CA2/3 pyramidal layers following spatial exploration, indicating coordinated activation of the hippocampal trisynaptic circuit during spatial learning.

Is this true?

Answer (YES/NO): YES